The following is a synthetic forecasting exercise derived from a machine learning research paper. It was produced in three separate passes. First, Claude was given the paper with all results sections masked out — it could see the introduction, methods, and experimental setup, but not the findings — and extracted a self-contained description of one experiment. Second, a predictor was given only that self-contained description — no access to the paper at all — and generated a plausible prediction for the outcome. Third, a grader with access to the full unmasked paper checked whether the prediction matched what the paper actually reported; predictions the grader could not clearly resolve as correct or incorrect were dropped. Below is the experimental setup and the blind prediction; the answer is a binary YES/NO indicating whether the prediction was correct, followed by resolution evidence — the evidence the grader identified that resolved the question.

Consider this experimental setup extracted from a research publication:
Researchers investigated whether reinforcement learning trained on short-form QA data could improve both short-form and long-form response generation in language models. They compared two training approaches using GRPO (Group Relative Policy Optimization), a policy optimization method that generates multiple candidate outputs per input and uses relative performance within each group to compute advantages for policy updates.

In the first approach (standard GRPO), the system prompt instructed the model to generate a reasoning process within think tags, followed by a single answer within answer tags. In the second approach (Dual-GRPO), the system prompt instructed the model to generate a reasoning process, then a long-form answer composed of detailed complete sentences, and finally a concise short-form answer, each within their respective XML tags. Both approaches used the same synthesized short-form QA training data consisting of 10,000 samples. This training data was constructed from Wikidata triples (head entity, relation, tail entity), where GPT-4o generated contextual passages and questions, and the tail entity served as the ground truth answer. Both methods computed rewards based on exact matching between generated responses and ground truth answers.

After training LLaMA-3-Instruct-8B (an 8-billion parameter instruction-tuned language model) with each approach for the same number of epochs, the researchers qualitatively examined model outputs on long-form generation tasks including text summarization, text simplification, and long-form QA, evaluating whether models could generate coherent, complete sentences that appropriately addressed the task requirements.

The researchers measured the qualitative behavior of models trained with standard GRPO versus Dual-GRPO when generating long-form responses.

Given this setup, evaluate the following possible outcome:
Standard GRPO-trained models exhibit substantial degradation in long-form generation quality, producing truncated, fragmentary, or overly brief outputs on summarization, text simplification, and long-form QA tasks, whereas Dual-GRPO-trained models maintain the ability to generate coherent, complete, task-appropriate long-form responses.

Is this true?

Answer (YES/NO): YES